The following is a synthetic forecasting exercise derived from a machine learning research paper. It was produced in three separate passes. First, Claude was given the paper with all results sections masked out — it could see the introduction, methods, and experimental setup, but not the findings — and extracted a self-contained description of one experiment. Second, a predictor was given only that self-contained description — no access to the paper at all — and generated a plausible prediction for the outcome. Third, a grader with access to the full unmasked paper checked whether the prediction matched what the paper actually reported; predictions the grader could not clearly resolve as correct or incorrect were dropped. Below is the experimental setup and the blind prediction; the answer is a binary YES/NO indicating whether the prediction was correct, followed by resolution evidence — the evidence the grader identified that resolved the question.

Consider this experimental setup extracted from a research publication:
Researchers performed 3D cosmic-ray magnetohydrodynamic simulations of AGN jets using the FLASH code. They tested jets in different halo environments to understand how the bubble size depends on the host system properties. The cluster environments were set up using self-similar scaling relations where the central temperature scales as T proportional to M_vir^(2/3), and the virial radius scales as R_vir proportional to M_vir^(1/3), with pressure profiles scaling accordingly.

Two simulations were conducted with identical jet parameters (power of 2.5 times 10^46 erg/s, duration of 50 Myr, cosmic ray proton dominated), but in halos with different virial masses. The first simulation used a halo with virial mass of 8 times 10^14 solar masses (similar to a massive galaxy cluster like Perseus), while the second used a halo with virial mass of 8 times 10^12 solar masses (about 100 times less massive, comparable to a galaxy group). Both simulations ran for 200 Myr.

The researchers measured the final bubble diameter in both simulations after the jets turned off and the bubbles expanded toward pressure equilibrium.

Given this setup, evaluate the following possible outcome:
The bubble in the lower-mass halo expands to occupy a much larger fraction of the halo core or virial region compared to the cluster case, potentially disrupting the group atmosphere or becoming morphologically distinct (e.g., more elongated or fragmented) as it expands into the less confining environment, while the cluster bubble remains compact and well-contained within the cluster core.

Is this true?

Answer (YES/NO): NO